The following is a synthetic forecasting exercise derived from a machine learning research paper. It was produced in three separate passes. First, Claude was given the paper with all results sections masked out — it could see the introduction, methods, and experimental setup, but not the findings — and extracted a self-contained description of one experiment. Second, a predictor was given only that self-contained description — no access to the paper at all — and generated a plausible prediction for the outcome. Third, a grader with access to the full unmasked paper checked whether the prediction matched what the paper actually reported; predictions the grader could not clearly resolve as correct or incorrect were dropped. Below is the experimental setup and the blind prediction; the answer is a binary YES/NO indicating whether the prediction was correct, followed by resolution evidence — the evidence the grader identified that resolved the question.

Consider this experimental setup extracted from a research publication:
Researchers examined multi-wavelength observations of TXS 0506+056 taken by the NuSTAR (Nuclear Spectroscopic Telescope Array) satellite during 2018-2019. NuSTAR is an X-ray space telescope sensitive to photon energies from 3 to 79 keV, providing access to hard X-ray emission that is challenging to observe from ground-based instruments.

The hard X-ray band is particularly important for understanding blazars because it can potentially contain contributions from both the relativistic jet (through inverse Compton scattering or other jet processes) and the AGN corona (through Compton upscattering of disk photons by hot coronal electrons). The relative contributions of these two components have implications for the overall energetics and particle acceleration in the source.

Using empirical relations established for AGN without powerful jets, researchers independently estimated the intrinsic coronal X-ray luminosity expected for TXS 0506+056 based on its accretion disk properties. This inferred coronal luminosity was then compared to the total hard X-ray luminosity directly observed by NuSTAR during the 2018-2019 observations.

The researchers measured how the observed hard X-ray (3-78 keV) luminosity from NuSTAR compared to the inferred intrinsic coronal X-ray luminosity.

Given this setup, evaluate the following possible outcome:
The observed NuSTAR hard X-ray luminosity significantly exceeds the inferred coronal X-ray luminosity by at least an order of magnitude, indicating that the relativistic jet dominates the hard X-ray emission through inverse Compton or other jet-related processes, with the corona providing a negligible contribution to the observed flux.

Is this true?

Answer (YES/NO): NO